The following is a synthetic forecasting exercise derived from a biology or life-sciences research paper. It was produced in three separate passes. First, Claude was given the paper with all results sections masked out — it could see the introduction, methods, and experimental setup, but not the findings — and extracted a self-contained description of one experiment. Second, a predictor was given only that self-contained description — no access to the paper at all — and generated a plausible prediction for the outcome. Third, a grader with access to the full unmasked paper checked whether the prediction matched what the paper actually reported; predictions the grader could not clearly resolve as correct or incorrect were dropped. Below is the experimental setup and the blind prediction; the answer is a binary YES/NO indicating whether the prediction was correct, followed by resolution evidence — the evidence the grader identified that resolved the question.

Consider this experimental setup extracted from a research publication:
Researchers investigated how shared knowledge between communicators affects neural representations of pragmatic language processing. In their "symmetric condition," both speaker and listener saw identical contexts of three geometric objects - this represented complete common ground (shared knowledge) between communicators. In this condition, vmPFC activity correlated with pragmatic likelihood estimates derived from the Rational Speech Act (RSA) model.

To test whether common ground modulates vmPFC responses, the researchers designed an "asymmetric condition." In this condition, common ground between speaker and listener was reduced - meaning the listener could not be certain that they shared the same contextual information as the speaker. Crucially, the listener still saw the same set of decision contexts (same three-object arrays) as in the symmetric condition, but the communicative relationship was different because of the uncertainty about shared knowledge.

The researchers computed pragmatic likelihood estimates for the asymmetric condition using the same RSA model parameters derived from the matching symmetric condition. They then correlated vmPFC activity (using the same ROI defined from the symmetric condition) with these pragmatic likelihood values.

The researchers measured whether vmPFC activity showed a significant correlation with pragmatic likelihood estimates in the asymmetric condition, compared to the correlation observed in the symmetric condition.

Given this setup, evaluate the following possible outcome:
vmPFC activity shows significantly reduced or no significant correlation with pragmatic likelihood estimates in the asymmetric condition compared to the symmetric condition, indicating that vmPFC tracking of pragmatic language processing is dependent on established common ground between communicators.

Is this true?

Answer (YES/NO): YES